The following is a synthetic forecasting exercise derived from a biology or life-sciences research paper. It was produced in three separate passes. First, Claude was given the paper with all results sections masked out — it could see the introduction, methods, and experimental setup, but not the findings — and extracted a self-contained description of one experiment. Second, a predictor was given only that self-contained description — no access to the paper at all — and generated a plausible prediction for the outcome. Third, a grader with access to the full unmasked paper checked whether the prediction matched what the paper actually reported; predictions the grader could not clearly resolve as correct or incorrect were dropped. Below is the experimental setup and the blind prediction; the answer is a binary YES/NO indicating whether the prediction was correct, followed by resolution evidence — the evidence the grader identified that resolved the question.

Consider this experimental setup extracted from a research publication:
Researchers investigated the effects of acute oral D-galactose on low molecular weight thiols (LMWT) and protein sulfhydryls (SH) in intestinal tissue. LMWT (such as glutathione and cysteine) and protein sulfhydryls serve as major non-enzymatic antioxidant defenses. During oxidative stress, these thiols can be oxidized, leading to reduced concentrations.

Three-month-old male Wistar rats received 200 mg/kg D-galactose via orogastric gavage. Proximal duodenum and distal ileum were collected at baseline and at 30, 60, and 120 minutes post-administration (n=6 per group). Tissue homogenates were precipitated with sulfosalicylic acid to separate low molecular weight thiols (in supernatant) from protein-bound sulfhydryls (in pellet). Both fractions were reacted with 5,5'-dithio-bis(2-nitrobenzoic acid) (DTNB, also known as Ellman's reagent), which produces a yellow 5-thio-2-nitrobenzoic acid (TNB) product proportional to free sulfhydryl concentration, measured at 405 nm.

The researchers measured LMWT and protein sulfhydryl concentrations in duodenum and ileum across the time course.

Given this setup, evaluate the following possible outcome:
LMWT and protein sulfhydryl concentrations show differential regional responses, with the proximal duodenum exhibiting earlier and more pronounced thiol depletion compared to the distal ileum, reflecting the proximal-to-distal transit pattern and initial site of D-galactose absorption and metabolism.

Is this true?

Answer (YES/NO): NO